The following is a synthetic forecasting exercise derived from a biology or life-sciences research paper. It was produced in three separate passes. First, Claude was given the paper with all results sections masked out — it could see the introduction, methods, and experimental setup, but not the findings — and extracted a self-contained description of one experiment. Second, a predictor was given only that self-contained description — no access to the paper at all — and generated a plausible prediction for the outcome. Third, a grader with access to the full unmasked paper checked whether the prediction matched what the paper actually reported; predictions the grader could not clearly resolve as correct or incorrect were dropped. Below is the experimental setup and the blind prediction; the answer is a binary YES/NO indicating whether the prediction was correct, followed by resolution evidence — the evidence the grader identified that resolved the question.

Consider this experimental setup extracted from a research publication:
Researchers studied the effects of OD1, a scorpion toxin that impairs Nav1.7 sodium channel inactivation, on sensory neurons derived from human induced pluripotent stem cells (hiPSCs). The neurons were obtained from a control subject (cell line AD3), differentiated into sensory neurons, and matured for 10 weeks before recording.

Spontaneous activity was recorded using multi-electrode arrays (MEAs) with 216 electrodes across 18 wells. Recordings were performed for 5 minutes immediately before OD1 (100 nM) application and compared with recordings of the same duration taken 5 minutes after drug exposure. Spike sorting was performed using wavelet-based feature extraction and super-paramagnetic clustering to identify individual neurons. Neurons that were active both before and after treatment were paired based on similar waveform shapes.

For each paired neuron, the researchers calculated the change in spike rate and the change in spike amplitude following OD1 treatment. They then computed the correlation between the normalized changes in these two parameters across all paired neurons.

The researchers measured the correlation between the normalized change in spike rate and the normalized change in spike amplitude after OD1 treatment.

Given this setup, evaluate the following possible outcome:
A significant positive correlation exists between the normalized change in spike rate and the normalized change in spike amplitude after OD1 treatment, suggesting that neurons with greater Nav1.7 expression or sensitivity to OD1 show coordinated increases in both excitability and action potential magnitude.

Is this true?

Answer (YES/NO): YES